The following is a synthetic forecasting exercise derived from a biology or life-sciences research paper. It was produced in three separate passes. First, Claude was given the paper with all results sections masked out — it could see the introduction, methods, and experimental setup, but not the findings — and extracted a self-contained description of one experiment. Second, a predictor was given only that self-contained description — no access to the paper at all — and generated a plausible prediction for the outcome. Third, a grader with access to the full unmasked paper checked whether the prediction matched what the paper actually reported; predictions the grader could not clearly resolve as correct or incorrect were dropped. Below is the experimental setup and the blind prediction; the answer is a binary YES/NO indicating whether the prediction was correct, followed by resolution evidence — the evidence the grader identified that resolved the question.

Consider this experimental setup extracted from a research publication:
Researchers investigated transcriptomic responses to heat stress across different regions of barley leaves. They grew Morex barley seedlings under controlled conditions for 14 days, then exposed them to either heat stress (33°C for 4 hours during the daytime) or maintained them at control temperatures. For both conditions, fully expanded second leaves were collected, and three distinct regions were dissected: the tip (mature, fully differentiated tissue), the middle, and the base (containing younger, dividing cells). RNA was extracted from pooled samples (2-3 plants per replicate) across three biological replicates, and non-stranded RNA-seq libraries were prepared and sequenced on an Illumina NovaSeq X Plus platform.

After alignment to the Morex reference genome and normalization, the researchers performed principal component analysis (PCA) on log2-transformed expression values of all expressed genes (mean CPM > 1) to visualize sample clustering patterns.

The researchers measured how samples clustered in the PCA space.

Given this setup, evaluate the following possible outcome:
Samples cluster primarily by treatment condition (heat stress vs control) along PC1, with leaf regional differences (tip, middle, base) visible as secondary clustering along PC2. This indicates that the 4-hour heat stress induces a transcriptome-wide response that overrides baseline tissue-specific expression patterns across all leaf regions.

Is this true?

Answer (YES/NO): NO